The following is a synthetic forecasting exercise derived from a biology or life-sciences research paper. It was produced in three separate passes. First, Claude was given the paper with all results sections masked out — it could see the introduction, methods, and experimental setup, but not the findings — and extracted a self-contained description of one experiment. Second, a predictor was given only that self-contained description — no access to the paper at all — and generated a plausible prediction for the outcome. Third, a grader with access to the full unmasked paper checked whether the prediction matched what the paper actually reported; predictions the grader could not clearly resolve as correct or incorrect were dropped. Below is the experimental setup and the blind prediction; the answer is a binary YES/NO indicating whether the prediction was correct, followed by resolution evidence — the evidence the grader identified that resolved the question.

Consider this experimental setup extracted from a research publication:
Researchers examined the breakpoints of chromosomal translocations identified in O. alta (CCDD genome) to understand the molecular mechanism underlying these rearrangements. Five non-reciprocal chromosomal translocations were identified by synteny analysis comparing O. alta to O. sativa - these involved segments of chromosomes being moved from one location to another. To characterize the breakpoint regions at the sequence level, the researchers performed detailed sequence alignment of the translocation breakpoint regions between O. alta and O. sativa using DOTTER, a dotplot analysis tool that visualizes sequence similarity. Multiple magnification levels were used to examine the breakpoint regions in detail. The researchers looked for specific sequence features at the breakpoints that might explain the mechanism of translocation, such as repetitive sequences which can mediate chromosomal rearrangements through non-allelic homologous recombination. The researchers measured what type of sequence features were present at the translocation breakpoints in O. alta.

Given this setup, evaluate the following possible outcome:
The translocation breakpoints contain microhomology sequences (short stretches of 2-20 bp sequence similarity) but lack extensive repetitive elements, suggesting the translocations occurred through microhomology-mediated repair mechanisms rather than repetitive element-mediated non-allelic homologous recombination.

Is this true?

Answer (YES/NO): NO